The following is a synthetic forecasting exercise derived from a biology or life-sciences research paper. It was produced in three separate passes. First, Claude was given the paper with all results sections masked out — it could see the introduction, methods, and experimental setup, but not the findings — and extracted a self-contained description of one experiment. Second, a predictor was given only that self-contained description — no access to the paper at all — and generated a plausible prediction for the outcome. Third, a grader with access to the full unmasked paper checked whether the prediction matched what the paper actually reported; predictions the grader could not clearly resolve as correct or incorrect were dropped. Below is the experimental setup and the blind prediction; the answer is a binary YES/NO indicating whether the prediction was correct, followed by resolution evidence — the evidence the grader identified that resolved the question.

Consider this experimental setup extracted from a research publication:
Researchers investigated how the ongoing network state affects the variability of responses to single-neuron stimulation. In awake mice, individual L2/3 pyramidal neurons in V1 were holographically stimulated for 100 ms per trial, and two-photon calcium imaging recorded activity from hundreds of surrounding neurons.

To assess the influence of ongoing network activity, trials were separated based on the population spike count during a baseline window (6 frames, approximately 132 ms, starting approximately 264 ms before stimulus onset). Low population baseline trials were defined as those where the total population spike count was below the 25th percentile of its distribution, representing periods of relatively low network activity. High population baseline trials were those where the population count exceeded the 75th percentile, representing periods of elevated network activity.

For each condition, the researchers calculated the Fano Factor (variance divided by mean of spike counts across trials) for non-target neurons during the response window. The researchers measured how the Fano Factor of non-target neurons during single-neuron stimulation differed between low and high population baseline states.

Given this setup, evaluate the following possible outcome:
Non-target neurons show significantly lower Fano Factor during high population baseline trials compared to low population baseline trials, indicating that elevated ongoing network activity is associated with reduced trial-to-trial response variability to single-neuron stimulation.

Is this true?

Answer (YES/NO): NO